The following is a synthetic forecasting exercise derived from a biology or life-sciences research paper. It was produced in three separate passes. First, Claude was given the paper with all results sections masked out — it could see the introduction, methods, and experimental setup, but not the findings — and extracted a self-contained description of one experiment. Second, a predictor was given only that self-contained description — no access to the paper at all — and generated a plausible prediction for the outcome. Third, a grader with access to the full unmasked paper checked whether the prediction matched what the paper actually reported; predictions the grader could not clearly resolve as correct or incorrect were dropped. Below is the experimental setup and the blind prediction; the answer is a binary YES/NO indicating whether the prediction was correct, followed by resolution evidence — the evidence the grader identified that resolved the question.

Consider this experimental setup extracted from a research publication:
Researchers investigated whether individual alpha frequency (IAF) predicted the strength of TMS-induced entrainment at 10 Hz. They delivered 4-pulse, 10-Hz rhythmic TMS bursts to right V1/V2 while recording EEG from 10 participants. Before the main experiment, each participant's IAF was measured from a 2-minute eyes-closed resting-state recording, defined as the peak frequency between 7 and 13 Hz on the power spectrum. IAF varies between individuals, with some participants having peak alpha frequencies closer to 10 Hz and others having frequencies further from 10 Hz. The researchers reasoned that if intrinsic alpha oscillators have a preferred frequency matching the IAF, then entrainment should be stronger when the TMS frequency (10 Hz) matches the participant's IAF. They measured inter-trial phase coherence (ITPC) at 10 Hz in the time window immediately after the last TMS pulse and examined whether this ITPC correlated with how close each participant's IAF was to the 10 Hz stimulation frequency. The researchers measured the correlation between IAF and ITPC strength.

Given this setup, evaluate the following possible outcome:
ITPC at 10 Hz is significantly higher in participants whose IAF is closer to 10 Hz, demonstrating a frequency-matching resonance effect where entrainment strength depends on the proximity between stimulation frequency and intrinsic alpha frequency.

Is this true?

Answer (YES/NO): NO